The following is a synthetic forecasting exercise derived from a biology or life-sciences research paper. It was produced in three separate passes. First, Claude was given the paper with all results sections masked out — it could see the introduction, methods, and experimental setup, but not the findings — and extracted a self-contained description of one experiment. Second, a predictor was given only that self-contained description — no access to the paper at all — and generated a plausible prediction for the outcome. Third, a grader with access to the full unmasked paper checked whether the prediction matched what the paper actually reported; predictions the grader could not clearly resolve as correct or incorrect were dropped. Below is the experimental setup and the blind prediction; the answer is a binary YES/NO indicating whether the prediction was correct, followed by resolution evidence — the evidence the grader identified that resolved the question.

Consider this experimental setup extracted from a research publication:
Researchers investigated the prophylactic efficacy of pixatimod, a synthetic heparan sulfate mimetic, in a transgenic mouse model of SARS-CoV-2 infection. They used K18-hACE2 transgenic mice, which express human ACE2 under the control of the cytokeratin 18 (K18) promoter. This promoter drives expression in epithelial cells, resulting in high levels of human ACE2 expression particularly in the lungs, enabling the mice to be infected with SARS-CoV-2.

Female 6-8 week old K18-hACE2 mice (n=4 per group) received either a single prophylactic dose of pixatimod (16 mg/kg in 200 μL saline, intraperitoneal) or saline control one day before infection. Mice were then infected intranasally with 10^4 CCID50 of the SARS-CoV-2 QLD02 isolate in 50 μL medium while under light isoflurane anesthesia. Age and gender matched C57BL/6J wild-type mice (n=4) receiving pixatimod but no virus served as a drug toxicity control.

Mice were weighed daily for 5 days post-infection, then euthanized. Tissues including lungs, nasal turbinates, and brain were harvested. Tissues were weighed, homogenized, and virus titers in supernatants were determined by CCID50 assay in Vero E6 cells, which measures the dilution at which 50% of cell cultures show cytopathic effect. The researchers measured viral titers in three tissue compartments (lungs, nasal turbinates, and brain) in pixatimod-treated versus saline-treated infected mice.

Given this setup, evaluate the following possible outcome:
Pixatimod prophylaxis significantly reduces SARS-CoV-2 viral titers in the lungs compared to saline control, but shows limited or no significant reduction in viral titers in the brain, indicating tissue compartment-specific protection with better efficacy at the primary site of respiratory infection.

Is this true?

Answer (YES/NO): NO